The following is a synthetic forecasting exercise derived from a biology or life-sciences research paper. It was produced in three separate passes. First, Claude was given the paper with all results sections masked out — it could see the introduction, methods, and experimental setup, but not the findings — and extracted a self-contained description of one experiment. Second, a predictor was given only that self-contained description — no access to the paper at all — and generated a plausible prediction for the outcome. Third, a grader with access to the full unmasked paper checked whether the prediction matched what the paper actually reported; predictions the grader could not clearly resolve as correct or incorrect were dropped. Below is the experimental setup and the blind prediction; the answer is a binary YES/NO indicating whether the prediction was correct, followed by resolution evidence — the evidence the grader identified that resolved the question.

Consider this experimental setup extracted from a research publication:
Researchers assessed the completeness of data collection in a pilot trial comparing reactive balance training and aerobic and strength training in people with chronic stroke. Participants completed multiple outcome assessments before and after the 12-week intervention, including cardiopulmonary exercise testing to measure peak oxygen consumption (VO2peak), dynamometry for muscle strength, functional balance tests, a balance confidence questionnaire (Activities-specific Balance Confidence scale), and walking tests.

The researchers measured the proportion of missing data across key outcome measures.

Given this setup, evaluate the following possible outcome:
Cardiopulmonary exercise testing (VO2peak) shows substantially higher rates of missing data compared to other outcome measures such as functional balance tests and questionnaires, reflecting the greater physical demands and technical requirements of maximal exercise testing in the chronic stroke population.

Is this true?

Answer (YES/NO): NO